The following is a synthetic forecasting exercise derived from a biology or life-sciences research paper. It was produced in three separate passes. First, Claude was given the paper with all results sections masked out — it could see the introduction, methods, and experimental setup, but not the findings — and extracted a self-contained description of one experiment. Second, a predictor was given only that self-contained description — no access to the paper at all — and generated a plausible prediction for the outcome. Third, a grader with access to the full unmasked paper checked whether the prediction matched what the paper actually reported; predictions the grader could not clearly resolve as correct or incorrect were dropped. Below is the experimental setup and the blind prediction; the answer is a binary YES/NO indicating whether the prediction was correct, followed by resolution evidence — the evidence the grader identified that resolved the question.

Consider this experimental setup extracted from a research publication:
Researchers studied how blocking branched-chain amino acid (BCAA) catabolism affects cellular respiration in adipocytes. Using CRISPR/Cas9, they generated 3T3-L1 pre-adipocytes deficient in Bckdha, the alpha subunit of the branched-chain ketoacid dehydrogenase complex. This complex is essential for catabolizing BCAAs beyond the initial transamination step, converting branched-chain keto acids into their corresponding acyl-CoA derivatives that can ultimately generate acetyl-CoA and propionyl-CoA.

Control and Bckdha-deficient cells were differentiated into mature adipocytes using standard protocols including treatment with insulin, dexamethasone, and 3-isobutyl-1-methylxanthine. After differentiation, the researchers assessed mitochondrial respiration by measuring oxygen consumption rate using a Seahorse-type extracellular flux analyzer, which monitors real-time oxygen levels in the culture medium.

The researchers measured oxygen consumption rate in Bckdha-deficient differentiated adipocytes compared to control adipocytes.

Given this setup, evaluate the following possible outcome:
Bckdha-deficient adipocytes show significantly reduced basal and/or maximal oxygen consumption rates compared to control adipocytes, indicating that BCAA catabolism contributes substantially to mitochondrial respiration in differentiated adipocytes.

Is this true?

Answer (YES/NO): YES